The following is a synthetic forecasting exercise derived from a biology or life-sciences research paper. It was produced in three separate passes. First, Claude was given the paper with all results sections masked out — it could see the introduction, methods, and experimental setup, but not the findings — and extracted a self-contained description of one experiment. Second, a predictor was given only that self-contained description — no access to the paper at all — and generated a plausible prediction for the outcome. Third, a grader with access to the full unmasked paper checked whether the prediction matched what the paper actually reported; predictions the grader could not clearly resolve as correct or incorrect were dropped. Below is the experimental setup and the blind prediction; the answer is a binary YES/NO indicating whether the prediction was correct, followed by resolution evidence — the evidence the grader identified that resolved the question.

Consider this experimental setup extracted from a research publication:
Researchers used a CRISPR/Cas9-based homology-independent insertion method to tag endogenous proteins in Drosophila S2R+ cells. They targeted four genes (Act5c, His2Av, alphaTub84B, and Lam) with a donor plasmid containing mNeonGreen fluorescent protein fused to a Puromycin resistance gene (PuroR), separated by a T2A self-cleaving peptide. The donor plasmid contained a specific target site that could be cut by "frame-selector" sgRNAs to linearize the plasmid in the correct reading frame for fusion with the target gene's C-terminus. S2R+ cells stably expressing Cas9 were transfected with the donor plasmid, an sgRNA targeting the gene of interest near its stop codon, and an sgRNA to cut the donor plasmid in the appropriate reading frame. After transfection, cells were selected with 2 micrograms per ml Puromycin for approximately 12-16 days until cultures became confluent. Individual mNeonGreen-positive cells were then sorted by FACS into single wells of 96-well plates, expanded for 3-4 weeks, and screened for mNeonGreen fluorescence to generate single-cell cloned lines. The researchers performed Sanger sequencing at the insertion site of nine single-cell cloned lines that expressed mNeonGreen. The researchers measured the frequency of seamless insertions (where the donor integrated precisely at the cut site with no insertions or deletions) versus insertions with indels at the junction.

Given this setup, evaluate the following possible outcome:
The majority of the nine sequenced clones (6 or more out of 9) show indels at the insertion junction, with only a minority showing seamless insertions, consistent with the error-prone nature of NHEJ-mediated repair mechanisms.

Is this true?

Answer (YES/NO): NO